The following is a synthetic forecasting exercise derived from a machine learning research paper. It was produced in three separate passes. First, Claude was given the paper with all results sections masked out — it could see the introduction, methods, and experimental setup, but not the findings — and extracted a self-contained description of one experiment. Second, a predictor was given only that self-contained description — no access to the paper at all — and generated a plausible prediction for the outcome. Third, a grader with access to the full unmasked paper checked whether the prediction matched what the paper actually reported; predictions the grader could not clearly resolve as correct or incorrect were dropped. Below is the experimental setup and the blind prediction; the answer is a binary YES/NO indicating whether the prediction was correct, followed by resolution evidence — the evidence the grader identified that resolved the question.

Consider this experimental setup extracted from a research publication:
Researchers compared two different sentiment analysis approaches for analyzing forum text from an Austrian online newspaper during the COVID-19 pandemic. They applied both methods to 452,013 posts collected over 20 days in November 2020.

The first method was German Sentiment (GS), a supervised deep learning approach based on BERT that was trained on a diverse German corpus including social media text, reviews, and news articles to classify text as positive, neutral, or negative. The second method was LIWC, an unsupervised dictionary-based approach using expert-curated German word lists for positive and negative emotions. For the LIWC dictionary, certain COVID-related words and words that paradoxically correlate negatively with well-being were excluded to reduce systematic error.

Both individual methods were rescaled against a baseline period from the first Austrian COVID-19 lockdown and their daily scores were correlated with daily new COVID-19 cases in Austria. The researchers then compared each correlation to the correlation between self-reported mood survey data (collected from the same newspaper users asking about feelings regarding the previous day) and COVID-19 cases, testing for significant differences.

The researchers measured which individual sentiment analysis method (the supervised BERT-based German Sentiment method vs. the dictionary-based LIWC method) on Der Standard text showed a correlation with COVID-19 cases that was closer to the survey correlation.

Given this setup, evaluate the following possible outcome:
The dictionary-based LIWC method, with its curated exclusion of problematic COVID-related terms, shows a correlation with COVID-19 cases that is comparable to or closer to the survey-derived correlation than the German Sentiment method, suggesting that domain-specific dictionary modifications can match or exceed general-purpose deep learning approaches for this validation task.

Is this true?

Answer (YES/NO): NO